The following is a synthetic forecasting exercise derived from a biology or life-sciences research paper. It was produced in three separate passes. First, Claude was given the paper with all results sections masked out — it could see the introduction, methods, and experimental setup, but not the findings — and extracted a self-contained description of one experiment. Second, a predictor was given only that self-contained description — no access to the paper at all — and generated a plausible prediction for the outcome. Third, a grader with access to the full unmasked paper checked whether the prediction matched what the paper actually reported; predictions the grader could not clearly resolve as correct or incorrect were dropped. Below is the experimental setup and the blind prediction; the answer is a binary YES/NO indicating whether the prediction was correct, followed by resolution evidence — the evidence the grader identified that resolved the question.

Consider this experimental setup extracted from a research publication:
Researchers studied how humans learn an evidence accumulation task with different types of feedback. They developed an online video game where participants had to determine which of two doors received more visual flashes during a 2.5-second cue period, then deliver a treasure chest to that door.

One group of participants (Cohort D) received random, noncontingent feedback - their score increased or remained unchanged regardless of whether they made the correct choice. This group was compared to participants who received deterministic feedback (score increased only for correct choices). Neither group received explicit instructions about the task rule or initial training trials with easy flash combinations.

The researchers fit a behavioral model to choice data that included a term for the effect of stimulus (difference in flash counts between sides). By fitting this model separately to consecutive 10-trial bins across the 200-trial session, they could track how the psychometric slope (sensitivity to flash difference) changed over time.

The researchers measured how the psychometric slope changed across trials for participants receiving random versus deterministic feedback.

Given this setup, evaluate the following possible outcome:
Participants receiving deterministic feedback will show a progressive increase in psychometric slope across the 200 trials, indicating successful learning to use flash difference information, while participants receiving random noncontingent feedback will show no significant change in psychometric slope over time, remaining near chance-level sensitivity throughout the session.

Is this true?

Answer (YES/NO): NO